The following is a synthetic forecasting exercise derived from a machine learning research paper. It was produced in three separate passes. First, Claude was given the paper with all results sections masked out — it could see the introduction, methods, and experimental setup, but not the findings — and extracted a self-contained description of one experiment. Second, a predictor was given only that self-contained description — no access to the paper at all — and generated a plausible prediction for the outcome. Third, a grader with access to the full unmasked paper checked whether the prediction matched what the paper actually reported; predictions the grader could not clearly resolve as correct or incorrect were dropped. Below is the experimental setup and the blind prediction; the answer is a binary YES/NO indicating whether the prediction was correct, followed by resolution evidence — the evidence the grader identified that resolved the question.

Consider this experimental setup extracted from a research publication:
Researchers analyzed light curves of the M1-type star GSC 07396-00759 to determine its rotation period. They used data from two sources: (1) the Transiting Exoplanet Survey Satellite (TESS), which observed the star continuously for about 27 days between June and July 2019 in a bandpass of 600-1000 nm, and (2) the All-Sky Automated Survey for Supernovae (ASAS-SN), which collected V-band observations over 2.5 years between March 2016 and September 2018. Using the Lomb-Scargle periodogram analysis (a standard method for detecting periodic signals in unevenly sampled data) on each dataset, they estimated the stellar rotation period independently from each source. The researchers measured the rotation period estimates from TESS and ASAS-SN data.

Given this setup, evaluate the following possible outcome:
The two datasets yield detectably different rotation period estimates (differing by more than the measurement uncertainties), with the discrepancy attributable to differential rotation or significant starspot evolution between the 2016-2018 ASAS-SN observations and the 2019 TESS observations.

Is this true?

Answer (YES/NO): NO